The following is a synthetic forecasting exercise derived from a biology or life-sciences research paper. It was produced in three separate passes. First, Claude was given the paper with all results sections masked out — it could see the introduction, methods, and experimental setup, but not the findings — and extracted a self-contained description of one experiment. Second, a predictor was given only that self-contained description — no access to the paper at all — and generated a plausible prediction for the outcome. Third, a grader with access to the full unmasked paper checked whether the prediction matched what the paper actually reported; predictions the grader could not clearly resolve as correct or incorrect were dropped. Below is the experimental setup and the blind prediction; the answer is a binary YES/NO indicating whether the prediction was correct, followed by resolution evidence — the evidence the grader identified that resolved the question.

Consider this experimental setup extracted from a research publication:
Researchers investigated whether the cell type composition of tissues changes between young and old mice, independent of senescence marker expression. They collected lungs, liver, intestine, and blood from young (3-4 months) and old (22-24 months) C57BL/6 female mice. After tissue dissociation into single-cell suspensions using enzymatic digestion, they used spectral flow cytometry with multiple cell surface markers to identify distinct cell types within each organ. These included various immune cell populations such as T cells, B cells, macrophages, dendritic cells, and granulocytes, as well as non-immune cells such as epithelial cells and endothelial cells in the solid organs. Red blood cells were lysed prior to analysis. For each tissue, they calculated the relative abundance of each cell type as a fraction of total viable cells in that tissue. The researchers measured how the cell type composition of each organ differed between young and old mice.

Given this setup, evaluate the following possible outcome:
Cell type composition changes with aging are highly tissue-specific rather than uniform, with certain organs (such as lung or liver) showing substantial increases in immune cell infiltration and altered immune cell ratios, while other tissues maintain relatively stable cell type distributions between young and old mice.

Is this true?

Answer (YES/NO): NO